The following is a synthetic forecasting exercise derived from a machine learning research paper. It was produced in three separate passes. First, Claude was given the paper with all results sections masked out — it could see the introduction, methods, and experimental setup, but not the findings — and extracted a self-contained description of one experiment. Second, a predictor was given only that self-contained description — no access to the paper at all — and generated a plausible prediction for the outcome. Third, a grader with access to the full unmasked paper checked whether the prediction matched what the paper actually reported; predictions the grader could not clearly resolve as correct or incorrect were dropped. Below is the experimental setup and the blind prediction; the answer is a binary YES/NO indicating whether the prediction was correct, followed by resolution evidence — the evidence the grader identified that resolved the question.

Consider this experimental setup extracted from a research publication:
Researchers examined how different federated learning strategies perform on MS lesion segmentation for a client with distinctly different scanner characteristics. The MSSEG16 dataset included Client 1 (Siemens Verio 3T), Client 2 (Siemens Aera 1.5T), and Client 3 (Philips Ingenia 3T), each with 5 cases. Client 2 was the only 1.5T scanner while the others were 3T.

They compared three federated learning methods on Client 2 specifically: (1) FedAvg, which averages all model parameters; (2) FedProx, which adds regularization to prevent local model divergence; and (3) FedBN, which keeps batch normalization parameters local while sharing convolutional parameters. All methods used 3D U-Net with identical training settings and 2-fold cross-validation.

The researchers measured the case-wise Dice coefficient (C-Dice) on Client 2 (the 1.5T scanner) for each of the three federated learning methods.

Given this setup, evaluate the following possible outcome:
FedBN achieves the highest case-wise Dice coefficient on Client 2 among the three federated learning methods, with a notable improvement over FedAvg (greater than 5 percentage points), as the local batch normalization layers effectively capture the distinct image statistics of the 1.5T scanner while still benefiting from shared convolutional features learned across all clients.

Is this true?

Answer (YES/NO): YES